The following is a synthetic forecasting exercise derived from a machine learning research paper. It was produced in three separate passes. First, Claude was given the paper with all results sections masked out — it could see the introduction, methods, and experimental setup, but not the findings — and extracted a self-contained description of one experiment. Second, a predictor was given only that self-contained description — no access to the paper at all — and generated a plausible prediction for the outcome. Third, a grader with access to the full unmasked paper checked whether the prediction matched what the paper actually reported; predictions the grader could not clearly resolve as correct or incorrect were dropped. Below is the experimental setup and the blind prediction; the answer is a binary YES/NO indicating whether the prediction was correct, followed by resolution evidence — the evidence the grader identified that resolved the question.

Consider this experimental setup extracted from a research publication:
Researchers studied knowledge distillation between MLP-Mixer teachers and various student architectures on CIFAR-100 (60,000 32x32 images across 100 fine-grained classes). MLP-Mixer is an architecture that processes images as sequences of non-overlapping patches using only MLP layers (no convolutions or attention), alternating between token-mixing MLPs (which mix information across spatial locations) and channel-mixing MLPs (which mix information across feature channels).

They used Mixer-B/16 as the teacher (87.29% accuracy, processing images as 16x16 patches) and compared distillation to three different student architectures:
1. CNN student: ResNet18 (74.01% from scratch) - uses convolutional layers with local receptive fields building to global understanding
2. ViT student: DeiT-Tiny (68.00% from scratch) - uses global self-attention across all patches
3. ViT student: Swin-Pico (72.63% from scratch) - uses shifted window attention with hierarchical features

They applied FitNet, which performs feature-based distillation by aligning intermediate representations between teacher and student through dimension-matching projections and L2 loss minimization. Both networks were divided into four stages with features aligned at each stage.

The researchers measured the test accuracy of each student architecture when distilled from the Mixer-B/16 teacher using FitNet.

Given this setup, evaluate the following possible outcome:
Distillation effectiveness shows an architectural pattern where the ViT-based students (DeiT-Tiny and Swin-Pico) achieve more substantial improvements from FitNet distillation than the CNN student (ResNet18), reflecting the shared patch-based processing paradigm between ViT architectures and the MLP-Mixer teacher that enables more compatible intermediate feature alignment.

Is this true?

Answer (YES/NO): NO